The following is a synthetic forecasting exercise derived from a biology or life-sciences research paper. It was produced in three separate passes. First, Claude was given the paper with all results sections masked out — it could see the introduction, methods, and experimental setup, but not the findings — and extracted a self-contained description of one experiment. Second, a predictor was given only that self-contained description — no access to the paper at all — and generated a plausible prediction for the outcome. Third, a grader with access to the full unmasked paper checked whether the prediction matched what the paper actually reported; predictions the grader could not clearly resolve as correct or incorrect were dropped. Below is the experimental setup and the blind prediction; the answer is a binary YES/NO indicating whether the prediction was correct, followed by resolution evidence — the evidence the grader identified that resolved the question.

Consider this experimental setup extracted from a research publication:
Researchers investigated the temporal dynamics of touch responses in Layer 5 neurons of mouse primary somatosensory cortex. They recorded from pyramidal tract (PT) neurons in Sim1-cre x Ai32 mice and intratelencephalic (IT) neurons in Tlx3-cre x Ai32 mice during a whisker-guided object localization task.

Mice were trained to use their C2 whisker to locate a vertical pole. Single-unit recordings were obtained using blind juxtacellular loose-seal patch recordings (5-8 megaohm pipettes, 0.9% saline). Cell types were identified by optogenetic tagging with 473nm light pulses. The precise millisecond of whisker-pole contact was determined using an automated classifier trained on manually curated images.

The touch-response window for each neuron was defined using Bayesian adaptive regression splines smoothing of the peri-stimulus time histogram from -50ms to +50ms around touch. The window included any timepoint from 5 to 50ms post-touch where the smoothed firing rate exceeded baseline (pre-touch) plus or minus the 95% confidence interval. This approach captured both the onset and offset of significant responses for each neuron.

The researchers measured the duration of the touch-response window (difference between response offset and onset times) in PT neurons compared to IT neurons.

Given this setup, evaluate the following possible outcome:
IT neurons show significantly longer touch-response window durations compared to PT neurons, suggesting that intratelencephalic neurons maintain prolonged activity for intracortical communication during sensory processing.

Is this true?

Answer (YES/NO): NO